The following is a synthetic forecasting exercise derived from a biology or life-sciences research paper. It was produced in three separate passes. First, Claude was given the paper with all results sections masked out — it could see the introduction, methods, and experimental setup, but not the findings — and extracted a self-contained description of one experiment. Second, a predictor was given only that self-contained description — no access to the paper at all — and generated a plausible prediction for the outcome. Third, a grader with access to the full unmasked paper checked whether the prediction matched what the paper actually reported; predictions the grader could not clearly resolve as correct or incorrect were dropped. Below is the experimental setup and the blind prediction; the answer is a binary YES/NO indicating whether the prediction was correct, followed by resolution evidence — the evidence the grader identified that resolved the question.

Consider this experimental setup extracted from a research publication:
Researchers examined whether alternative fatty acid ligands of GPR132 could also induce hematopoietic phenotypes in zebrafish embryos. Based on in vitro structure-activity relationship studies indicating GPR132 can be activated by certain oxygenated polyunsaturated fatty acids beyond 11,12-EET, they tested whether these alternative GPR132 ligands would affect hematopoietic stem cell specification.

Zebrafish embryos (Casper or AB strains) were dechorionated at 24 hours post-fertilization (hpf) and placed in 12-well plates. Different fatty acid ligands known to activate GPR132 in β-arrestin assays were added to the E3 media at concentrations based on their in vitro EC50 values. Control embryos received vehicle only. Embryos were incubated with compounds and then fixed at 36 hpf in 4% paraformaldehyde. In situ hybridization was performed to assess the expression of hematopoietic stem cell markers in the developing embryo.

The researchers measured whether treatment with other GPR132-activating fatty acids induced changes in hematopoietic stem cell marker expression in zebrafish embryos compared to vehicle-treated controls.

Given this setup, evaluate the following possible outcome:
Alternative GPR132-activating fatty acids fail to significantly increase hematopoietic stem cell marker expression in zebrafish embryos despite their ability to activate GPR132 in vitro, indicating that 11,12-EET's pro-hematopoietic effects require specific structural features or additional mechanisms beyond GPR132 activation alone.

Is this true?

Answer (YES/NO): NO